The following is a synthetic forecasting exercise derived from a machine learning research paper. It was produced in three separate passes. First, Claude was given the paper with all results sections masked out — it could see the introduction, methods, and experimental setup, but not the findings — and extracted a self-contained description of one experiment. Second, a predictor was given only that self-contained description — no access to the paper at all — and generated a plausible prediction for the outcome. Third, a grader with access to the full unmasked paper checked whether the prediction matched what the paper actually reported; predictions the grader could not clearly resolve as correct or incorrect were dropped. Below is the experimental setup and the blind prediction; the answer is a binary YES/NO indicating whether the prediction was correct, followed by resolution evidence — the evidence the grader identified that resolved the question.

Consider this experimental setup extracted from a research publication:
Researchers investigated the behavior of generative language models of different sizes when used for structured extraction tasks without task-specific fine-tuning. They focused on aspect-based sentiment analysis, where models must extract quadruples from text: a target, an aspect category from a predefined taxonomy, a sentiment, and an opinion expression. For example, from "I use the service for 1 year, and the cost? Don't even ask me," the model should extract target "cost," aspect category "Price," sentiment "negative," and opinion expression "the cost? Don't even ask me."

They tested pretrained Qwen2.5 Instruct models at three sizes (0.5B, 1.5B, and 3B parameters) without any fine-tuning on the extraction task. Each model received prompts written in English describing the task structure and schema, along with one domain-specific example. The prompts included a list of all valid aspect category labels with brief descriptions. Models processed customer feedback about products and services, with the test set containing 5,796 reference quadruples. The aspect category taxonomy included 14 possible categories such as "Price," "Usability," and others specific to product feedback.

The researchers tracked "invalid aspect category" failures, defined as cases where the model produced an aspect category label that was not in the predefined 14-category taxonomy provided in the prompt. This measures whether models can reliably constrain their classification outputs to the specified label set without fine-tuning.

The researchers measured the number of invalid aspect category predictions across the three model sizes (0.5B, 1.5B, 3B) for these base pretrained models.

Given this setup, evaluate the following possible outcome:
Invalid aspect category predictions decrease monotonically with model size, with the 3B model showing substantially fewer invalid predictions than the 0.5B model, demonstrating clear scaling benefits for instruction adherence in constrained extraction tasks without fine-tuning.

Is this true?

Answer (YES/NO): YES